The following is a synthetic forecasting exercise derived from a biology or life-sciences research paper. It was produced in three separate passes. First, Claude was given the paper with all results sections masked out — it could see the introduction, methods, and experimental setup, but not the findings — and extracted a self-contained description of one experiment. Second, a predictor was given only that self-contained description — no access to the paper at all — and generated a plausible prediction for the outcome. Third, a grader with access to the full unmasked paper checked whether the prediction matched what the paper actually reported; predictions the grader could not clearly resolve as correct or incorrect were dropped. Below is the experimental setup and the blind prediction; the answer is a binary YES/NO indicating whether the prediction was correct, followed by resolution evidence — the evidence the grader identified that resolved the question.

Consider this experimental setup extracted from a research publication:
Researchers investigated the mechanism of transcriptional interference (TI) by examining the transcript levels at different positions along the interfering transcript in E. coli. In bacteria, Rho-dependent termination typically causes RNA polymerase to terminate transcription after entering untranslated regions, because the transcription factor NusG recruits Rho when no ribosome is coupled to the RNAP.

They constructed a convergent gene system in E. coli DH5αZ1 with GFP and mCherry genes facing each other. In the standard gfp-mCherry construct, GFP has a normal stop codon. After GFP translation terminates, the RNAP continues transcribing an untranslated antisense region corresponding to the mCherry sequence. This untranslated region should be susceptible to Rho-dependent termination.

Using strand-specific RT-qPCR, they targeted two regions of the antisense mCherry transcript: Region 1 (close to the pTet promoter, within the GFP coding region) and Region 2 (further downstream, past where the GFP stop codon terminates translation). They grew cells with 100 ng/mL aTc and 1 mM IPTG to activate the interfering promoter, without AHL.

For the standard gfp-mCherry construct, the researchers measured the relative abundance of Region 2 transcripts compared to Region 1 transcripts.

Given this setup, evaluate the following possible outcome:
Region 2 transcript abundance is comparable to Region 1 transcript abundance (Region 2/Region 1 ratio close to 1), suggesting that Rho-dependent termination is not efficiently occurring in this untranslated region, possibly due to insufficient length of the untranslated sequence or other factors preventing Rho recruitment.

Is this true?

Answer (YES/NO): NO